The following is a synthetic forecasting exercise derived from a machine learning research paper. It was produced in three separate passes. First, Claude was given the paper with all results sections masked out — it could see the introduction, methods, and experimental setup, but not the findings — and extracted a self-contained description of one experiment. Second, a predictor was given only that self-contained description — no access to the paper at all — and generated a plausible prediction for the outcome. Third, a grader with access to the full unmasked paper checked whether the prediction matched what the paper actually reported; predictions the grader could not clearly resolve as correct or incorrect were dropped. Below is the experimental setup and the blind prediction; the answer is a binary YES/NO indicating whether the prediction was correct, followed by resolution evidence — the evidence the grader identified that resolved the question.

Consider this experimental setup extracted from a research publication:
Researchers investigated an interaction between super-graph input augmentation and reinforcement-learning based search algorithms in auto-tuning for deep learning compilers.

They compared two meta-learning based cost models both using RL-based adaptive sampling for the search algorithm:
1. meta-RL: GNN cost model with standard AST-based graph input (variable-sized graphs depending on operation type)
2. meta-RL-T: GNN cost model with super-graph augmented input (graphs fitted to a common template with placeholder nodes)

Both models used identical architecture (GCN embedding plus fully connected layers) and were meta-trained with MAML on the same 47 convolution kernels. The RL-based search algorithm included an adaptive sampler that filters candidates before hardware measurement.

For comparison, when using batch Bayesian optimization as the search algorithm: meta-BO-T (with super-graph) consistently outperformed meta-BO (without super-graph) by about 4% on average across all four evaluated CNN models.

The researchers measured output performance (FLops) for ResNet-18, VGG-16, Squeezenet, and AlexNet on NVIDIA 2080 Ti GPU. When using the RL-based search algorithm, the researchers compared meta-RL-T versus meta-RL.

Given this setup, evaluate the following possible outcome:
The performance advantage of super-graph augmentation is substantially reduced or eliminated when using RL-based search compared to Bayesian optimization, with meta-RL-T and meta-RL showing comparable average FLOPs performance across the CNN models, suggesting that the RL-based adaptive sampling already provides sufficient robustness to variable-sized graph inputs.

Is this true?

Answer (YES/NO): NO